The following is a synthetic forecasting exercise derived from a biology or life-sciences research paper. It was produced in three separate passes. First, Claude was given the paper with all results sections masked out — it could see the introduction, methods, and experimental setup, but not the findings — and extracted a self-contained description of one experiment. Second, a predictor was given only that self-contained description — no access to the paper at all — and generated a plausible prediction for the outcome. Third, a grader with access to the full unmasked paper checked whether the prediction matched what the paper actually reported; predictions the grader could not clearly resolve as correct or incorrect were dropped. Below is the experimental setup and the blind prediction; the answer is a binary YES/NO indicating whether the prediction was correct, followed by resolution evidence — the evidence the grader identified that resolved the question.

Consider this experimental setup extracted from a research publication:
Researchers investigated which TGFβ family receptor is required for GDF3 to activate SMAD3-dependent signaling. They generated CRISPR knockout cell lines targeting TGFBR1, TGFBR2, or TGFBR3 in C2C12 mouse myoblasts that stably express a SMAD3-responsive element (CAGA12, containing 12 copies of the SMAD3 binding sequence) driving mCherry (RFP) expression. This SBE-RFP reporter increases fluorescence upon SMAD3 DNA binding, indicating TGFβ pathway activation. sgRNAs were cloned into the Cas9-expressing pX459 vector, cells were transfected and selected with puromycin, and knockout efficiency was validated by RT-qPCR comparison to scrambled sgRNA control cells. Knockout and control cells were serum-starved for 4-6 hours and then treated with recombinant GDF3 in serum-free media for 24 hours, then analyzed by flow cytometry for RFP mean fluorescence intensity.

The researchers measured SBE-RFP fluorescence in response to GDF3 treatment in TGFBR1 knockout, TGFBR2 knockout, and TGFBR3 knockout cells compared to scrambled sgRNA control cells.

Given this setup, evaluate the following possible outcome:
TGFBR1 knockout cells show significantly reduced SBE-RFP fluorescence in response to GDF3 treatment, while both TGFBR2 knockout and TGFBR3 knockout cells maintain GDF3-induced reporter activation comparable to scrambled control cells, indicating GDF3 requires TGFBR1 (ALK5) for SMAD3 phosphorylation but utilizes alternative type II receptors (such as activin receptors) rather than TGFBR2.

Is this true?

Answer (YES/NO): NO